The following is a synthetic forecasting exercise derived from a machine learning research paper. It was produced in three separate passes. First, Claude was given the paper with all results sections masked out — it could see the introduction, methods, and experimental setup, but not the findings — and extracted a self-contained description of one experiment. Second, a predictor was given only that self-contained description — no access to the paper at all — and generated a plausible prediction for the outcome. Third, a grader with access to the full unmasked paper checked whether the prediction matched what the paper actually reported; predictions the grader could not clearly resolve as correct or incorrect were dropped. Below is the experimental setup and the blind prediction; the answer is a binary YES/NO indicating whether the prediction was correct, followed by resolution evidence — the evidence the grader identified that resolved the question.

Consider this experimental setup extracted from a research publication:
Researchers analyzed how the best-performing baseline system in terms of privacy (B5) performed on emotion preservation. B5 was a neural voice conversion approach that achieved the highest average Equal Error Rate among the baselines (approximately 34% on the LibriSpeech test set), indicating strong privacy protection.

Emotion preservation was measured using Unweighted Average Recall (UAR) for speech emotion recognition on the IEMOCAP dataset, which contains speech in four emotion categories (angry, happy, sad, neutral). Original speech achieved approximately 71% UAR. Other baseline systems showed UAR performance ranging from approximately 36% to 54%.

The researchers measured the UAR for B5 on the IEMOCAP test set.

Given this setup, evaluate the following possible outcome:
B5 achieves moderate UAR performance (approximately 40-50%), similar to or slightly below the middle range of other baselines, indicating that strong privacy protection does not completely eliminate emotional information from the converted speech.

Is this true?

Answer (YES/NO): NO